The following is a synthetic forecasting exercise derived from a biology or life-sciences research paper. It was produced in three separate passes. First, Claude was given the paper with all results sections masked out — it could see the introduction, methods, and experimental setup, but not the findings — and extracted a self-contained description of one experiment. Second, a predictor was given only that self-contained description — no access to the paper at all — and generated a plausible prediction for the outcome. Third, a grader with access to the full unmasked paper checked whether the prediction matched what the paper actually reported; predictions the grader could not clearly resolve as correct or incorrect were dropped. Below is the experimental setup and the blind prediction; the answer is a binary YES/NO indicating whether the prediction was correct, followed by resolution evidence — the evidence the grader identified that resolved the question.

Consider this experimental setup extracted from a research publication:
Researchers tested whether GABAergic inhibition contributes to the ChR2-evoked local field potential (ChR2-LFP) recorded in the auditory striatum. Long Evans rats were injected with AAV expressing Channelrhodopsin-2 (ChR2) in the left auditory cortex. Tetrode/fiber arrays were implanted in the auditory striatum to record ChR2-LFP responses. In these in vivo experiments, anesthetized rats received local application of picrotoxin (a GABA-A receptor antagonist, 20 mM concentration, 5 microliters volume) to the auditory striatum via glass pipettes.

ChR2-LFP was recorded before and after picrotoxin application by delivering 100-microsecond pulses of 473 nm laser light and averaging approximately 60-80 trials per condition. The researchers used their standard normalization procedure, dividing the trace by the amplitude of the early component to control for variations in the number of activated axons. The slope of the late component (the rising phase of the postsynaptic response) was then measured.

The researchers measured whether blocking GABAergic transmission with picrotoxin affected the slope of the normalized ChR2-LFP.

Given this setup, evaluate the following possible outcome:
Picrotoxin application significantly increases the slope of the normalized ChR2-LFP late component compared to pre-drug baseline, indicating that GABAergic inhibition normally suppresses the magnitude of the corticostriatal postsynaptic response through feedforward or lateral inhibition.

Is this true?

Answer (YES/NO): NO